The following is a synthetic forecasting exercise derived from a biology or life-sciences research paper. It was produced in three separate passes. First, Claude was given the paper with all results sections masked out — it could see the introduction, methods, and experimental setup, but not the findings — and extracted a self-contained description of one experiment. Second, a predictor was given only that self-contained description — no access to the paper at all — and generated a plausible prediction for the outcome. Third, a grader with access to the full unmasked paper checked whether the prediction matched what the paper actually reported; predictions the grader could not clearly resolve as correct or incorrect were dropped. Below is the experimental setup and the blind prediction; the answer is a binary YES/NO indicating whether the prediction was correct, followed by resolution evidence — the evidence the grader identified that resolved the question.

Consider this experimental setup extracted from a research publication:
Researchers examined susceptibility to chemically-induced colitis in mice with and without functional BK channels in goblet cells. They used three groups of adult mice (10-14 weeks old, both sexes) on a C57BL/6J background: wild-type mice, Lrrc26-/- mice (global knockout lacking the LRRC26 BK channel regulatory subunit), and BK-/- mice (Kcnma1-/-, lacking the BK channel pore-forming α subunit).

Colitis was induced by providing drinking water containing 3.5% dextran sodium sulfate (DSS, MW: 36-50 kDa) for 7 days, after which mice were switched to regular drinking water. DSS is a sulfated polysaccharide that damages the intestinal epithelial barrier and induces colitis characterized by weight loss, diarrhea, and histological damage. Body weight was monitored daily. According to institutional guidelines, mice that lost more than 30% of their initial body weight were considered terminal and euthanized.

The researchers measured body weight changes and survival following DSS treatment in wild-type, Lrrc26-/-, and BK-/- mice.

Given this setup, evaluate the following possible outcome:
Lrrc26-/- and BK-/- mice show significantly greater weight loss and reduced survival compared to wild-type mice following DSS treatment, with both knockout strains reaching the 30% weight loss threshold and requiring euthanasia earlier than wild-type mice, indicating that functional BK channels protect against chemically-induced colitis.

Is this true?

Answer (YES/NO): YES